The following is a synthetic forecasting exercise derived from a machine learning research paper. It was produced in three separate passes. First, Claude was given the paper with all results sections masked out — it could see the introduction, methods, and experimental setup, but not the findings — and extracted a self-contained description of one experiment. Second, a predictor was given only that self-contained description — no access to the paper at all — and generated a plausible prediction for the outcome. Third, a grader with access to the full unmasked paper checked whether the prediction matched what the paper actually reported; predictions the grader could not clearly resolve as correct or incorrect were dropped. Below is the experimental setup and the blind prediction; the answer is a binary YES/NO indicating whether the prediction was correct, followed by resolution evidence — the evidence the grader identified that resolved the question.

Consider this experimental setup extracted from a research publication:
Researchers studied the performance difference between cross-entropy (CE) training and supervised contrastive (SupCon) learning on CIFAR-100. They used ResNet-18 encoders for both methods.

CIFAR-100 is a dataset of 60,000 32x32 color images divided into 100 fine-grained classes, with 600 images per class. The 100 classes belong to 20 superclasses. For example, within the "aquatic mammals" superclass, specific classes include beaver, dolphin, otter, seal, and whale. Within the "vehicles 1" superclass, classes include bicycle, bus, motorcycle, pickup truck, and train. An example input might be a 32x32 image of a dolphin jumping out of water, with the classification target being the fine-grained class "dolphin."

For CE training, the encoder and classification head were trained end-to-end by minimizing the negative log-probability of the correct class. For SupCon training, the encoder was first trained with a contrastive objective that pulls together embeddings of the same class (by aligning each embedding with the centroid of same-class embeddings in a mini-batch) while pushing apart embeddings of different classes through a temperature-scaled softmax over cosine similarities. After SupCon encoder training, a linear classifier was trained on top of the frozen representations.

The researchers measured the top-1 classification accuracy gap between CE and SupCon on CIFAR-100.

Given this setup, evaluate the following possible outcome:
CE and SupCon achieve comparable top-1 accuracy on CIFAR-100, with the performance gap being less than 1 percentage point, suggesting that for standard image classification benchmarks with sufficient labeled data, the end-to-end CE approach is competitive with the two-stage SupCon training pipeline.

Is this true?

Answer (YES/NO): NO